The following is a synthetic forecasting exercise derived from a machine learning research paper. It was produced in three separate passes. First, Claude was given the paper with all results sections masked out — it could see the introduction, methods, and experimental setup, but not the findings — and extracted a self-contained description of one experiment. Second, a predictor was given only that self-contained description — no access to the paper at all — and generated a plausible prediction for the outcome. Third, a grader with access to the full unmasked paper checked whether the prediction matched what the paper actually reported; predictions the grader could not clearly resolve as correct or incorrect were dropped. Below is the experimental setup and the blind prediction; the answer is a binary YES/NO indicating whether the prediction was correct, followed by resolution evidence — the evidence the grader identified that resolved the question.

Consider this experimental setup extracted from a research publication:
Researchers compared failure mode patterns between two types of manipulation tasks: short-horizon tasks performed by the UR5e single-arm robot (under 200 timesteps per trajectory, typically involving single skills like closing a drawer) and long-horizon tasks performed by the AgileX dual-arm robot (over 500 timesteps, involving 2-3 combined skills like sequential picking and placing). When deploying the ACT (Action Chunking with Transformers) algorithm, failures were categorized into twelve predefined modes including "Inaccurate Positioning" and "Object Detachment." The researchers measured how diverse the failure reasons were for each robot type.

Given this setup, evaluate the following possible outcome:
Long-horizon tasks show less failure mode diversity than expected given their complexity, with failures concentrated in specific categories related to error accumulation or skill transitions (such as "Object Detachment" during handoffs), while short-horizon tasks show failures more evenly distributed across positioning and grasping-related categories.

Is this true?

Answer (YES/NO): NO